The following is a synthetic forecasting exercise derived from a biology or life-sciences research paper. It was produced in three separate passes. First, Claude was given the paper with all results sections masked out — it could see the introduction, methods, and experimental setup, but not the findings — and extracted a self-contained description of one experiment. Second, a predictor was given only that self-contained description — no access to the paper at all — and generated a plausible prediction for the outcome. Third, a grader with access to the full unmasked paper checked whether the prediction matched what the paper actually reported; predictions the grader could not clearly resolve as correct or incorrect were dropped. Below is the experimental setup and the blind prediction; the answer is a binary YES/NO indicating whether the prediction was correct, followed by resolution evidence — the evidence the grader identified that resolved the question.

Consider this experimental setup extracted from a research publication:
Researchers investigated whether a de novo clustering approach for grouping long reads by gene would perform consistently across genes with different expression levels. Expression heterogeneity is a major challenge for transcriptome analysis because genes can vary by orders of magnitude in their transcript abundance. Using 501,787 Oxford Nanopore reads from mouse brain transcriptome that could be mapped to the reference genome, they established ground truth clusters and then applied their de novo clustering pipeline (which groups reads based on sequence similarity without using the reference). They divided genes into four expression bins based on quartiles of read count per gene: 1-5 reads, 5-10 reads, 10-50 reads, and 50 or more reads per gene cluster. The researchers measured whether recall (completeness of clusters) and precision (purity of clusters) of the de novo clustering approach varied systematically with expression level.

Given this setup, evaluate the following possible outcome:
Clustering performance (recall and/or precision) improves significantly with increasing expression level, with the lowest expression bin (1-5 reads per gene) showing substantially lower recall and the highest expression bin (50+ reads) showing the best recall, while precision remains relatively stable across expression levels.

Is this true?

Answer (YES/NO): NO